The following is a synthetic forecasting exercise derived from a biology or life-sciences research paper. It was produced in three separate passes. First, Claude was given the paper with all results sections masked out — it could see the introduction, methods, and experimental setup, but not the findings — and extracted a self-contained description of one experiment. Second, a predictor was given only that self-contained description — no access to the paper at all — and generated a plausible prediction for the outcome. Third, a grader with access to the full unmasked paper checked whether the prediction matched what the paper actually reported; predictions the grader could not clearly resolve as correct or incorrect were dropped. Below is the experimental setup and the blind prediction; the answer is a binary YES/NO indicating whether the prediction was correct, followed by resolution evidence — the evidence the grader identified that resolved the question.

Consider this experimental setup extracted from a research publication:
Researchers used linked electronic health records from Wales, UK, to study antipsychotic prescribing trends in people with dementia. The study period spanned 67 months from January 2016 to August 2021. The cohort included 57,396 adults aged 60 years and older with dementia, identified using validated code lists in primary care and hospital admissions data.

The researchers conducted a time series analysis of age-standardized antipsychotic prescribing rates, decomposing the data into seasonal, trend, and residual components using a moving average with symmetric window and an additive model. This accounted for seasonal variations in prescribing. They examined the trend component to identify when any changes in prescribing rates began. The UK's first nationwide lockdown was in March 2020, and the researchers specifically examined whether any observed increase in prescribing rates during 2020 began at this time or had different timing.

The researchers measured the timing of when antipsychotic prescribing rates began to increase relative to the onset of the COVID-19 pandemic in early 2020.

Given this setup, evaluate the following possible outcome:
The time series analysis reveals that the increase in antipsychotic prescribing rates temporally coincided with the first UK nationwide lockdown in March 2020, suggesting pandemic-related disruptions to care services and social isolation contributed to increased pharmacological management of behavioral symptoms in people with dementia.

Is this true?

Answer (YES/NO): NO